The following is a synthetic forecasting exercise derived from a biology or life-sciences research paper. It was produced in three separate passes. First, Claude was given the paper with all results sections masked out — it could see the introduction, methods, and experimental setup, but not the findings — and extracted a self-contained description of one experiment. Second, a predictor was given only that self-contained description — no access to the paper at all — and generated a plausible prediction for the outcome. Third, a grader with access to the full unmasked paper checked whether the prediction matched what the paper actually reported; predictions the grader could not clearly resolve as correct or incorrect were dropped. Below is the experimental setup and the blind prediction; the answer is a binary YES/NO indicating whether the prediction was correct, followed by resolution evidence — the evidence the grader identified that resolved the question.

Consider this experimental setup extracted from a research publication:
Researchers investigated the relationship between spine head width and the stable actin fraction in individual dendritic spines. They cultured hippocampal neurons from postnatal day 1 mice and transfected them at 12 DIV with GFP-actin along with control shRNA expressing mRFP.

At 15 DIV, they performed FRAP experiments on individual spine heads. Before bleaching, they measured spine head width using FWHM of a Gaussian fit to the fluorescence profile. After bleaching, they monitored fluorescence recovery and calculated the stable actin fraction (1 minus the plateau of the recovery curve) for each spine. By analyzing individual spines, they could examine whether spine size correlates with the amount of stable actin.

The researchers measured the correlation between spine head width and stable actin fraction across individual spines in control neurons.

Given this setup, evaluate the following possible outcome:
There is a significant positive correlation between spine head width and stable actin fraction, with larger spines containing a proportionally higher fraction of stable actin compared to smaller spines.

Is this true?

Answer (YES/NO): NO